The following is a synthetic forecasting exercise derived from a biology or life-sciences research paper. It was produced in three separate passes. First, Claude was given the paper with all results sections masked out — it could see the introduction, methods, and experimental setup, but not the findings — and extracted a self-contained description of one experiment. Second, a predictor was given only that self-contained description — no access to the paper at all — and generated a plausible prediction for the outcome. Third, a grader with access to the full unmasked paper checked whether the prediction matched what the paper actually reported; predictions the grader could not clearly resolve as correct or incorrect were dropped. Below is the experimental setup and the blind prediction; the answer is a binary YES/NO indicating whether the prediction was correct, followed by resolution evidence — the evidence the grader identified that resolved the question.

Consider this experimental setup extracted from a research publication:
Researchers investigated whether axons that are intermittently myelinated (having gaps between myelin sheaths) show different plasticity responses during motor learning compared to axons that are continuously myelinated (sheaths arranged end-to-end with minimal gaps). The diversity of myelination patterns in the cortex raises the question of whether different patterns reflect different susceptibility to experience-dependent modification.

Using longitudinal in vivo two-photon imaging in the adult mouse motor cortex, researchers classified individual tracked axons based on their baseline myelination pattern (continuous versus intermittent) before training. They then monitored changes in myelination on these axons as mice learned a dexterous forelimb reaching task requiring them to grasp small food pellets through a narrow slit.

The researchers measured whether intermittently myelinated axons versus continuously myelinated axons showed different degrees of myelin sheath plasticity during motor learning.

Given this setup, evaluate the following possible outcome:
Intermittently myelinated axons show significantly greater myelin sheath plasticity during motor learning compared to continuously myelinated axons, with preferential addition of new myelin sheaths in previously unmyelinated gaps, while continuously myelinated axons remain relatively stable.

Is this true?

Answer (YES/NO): NO